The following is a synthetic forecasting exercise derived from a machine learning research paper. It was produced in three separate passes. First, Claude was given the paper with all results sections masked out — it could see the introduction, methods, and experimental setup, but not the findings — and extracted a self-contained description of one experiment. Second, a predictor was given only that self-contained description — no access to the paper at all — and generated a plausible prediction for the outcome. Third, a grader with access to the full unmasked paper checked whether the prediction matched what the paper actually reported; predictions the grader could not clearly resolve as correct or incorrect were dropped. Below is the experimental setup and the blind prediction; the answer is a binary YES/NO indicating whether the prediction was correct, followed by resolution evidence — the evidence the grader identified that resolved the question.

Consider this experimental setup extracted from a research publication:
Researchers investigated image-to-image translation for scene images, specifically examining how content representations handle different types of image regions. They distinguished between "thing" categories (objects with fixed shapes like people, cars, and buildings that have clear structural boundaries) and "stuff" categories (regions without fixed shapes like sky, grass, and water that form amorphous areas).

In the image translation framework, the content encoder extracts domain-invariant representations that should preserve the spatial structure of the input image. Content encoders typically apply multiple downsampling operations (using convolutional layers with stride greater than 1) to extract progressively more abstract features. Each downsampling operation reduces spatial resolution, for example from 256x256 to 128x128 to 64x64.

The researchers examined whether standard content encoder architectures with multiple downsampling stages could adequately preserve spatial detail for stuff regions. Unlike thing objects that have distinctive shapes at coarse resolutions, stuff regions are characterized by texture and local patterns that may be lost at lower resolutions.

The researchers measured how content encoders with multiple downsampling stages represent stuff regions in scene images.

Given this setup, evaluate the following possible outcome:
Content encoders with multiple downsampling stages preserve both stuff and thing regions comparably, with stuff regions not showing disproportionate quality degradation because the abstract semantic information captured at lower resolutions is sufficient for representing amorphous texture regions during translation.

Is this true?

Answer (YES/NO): NO